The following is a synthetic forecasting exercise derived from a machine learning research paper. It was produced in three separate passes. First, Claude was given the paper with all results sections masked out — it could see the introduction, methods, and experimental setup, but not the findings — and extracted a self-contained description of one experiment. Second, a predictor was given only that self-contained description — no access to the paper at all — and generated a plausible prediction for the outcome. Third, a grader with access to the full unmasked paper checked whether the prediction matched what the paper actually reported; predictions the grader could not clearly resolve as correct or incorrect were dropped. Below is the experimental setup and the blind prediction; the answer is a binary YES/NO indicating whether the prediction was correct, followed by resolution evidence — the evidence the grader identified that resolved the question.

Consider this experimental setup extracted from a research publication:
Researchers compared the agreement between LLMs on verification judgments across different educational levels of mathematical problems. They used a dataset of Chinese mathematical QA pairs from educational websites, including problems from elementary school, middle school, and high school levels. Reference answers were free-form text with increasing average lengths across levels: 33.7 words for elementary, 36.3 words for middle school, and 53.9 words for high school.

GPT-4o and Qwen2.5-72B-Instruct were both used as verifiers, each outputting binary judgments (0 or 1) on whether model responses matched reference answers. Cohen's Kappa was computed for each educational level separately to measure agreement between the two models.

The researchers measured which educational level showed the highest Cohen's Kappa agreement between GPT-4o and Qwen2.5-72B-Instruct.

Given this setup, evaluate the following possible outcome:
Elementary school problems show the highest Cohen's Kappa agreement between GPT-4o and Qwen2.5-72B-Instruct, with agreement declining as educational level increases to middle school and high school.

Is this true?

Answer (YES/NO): NO